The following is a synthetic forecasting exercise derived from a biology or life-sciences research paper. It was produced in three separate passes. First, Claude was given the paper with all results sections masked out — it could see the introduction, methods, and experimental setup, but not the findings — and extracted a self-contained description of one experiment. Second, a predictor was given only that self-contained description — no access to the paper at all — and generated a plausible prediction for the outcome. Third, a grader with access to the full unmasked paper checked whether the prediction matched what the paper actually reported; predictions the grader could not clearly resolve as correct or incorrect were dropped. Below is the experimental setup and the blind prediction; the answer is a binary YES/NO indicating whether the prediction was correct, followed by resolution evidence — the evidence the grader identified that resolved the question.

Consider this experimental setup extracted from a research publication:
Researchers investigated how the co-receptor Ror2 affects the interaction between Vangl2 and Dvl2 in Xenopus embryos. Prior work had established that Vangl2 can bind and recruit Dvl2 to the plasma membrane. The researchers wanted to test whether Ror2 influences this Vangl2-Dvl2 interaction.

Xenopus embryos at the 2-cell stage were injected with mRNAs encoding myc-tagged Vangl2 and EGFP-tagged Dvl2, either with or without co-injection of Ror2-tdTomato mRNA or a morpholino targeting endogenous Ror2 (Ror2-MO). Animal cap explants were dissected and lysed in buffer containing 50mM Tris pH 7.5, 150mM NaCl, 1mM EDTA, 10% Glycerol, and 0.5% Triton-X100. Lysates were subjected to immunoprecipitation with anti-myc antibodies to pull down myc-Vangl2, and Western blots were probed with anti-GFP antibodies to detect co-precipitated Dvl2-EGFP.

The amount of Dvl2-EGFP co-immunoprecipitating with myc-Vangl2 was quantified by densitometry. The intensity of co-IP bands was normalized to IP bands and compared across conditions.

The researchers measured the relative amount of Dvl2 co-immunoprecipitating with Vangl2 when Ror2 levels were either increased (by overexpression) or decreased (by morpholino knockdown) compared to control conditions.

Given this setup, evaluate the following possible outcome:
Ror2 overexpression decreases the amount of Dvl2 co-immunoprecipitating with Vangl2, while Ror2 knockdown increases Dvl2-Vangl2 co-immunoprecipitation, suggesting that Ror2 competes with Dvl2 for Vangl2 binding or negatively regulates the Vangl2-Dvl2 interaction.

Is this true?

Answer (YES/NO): NO